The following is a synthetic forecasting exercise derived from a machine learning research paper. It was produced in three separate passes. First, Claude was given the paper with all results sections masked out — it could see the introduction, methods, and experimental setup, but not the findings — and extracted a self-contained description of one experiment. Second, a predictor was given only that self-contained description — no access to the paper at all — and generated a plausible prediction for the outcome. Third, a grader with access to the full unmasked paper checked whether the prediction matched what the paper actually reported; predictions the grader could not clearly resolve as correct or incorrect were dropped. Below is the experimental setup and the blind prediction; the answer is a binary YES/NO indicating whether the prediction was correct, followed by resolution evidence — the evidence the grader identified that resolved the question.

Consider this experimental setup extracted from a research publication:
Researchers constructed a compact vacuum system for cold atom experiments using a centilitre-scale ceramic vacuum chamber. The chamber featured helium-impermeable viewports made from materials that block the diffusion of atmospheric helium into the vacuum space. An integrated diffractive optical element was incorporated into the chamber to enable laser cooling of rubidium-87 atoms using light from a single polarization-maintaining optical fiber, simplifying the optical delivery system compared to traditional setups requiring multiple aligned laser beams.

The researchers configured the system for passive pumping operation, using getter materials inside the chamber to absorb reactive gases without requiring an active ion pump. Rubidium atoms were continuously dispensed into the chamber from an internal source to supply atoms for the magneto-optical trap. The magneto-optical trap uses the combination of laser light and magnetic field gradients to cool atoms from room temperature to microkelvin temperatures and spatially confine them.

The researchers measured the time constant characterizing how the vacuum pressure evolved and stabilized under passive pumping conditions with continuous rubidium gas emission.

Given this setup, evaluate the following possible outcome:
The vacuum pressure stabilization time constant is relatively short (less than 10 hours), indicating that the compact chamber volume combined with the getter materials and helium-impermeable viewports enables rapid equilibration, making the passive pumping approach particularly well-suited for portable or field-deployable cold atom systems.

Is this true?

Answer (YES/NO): NO